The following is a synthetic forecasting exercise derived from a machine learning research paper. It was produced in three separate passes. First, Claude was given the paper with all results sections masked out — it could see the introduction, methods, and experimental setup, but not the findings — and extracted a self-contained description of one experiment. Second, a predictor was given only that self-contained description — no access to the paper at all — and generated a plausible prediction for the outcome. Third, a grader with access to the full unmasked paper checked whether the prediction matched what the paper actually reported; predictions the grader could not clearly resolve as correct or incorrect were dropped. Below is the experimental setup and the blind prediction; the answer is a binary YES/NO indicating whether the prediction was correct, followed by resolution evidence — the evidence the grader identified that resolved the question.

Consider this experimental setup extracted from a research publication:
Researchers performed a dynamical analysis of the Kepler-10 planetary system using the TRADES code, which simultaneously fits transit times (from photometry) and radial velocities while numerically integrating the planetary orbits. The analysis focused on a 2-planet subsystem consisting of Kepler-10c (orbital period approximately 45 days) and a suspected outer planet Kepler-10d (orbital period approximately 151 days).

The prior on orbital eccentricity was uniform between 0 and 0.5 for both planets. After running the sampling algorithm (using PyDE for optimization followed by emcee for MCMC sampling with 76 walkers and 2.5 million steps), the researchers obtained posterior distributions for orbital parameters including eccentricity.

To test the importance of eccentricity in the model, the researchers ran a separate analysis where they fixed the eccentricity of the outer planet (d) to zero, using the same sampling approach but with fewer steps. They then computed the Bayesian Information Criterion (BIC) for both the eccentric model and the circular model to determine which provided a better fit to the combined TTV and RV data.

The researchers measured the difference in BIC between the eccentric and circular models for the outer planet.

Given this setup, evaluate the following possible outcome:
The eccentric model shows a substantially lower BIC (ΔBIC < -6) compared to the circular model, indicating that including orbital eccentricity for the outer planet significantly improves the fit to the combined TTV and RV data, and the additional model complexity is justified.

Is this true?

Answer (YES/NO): YES